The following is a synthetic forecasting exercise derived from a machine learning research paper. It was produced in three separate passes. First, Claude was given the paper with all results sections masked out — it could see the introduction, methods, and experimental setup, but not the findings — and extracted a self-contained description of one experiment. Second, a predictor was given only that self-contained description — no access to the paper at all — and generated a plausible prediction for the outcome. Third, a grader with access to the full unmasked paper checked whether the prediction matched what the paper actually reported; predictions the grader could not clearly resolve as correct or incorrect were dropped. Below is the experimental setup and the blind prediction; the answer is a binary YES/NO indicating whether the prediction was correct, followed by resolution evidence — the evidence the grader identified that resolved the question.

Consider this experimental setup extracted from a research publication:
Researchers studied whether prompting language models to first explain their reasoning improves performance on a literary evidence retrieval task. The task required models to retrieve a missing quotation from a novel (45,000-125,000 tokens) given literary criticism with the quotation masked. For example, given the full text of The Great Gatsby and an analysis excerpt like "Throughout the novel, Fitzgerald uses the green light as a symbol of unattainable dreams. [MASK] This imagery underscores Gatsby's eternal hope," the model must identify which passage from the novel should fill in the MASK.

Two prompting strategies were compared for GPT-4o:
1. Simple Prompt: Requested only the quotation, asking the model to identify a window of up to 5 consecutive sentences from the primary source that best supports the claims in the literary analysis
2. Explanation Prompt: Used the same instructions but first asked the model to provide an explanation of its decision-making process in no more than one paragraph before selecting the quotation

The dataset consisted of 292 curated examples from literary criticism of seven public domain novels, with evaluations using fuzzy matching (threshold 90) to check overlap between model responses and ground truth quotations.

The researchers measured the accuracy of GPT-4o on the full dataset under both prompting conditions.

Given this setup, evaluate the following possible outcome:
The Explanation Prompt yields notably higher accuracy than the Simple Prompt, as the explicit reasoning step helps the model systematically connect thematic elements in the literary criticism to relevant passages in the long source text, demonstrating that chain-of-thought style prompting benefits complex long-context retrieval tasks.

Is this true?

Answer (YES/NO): NO